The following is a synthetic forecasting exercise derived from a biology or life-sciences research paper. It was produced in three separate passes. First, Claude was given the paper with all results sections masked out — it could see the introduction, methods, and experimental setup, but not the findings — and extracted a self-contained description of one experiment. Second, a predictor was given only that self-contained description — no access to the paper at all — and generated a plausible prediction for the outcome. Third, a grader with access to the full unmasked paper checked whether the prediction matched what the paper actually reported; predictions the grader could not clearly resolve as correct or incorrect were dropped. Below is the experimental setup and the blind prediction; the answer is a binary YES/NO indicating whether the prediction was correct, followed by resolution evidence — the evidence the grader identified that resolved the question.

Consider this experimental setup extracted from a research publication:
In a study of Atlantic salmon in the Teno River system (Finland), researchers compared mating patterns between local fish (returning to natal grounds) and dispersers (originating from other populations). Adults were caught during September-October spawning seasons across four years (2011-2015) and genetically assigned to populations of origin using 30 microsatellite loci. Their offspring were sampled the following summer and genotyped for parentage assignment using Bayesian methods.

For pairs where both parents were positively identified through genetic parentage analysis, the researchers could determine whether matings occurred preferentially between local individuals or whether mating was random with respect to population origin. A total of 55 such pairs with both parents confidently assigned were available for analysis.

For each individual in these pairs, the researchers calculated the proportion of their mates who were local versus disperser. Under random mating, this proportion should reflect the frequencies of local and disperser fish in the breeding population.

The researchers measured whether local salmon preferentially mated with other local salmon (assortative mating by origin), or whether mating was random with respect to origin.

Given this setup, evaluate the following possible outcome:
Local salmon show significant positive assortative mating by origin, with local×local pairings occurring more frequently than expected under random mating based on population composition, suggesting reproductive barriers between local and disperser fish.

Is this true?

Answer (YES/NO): NO